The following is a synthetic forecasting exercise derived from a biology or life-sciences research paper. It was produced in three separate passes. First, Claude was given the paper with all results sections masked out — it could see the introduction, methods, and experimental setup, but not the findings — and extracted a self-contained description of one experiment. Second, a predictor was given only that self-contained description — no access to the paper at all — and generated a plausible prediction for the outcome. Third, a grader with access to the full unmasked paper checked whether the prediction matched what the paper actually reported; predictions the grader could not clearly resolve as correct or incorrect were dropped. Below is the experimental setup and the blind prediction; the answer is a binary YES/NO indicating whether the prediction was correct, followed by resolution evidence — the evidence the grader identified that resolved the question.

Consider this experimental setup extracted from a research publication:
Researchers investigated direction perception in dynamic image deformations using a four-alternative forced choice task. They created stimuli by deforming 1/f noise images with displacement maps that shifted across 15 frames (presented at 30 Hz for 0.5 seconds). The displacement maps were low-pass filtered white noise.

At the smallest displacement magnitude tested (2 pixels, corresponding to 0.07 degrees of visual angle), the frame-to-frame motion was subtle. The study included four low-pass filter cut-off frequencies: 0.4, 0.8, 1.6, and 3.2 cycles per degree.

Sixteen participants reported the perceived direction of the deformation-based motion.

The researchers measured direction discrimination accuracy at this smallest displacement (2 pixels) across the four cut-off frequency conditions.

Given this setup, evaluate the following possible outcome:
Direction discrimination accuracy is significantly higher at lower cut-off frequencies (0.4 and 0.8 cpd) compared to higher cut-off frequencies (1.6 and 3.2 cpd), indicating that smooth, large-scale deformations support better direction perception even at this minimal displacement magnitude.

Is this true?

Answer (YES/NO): NO